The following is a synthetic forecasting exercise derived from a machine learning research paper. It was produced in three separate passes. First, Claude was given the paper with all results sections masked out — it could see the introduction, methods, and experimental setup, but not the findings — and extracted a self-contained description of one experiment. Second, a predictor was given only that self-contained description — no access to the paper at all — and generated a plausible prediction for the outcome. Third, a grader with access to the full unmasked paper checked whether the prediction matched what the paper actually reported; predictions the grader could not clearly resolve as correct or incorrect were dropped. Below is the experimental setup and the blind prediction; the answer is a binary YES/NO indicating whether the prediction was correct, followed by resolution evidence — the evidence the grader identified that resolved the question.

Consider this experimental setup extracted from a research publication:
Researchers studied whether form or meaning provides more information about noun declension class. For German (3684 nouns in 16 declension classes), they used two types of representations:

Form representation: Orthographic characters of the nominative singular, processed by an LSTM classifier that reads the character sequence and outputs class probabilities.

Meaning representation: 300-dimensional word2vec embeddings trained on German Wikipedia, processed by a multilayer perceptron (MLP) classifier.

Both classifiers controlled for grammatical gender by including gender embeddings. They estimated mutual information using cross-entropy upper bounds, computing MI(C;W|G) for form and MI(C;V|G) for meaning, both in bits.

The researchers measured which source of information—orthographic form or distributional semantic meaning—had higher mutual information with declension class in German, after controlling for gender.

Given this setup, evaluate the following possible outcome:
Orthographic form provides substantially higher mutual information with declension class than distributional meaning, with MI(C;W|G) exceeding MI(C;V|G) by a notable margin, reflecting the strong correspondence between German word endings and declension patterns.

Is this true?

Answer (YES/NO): YES